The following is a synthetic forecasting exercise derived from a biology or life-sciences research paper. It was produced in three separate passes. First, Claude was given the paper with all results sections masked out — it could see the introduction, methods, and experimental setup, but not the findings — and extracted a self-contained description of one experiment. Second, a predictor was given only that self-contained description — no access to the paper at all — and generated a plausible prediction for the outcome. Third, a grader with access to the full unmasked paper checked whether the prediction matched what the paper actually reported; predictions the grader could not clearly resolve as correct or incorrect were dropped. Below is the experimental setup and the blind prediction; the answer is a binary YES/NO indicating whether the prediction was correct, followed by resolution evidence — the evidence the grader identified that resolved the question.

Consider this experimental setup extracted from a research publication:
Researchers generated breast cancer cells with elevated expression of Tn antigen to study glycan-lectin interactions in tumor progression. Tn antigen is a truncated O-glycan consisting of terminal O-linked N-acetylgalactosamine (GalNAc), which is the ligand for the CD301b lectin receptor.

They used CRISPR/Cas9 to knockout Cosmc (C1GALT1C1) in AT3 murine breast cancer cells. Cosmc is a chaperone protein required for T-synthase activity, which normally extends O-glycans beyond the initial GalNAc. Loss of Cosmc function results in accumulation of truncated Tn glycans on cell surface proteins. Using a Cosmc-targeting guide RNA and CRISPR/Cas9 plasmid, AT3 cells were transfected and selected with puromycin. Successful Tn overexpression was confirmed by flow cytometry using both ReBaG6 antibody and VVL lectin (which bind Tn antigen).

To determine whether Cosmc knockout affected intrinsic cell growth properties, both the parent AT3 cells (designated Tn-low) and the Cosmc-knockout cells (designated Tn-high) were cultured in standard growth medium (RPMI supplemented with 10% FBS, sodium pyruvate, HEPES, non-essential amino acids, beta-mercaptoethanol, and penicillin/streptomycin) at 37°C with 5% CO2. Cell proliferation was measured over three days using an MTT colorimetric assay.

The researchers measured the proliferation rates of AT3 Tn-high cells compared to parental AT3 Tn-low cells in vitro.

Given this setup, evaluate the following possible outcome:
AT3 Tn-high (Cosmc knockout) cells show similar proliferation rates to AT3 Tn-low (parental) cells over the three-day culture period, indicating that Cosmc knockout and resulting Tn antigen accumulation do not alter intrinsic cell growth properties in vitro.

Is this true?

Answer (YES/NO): YES